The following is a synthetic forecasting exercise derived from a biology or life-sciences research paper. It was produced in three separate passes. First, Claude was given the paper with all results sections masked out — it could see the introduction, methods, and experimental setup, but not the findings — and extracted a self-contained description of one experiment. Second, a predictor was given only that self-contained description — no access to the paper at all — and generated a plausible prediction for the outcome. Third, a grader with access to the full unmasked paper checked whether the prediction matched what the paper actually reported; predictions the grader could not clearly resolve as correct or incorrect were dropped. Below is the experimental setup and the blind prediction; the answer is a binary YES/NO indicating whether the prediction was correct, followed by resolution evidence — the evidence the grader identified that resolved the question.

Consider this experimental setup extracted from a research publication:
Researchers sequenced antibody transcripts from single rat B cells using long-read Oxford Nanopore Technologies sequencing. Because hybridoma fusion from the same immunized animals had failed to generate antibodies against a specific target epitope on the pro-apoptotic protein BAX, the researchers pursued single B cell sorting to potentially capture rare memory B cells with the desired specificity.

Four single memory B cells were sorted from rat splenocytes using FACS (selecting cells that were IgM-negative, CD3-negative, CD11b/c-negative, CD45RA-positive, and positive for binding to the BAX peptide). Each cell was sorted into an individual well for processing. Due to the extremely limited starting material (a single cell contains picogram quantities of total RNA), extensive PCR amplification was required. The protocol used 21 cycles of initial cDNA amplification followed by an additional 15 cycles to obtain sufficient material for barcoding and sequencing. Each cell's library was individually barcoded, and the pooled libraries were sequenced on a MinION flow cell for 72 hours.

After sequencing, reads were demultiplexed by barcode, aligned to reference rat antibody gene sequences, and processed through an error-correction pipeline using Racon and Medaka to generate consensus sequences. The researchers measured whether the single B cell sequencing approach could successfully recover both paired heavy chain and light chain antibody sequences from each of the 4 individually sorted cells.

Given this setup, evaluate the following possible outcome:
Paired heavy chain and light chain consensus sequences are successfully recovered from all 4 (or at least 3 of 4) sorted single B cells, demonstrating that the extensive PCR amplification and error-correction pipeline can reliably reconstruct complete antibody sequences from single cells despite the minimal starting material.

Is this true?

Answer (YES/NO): YES